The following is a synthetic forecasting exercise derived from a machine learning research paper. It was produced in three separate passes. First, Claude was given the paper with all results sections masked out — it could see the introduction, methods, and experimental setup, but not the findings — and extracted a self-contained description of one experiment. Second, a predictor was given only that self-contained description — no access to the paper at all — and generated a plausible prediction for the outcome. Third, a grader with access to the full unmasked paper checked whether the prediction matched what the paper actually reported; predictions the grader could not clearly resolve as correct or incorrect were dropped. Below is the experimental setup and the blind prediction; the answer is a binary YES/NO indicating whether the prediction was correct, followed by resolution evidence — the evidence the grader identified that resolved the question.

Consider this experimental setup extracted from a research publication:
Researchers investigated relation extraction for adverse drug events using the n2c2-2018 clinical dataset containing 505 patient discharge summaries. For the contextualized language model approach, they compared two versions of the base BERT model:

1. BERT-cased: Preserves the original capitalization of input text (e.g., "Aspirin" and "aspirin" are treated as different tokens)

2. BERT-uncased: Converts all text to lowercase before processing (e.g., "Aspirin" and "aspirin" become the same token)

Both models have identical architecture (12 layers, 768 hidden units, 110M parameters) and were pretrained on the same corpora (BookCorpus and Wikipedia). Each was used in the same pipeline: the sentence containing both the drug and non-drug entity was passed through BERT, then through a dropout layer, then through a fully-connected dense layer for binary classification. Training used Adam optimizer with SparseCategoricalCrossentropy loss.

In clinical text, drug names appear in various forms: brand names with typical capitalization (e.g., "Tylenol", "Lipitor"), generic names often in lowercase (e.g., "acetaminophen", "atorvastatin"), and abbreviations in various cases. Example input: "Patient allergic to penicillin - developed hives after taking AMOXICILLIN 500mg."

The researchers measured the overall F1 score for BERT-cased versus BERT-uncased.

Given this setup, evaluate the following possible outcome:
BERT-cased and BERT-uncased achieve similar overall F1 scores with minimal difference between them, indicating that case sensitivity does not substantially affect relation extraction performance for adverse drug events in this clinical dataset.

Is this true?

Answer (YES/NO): YES